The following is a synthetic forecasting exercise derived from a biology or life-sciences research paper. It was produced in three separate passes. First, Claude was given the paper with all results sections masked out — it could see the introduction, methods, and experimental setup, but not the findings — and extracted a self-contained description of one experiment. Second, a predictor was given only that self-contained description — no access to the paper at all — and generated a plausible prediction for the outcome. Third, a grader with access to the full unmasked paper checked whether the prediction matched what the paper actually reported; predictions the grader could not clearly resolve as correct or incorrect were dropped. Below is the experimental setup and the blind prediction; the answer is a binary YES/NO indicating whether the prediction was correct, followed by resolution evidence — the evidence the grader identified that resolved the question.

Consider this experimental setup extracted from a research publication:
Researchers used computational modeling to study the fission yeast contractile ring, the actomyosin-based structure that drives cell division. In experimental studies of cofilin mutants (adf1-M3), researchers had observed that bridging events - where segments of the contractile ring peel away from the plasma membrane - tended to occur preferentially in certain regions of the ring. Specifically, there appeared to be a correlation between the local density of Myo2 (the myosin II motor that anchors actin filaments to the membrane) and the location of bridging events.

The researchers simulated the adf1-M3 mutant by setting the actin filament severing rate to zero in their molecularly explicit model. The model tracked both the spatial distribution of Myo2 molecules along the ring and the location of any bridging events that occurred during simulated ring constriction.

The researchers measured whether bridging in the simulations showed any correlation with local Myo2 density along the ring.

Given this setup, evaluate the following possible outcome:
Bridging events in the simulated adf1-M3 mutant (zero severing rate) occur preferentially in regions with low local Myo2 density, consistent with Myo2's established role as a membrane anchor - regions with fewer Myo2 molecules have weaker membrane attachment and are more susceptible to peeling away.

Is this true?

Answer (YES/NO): YES